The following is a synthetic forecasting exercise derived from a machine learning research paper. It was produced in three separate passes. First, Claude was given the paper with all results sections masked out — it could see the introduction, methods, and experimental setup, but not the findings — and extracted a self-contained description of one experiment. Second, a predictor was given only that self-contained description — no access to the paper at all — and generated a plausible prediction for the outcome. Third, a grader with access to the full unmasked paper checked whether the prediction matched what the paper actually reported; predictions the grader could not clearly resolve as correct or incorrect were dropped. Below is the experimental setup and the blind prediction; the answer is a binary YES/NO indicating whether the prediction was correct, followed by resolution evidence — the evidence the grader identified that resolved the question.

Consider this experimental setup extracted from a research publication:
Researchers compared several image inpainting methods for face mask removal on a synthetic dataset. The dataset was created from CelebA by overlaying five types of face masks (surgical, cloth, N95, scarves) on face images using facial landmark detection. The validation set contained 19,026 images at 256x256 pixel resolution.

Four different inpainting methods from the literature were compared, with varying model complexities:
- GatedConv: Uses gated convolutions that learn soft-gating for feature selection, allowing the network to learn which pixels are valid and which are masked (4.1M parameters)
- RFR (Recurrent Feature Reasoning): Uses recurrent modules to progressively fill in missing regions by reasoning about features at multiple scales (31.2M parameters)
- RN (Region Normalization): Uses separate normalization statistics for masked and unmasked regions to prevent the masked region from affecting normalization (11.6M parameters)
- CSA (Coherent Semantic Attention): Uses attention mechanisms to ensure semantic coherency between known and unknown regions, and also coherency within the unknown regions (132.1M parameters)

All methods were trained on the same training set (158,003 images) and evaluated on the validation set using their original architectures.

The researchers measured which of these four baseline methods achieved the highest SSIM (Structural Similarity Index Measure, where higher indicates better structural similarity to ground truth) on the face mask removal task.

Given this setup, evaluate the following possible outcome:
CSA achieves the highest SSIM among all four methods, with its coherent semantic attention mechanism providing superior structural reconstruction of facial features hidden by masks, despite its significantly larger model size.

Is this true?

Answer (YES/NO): NO